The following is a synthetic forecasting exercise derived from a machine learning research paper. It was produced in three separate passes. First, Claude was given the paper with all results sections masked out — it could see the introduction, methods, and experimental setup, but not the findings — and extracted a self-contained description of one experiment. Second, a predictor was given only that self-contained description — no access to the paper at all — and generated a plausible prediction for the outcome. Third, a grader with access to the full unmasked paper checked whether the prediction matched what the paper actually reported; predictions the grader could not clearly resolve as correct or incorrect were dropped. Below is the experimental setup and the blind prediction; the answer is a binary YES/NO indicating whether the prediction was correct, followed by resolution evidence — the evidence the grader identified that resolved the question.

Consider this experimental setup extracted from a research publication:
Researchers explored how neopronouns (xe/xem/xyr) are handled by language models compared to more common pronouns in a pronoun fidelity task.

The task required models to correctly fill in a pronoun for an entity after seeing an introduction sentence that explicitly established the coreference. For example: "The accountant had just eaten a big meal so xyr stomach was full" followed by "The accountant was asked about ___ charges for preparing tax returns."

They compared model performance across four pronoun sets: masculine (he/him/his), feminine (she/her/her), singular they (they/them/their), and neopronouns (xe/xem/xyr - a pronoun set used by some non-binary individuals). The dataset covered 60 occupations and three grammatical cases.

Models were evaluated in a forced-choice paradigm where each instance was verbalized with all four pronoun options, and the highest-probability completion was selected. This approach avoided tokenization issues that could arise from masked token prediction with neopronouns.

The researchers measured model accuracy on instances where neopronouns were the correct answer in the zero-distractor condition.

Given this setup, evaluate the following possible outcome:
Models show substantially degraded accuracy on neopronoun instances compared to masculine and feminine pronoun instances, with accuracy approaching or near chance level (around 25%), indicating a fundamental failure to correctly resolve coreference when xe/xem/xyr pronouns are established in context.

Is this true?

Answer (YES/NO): NO